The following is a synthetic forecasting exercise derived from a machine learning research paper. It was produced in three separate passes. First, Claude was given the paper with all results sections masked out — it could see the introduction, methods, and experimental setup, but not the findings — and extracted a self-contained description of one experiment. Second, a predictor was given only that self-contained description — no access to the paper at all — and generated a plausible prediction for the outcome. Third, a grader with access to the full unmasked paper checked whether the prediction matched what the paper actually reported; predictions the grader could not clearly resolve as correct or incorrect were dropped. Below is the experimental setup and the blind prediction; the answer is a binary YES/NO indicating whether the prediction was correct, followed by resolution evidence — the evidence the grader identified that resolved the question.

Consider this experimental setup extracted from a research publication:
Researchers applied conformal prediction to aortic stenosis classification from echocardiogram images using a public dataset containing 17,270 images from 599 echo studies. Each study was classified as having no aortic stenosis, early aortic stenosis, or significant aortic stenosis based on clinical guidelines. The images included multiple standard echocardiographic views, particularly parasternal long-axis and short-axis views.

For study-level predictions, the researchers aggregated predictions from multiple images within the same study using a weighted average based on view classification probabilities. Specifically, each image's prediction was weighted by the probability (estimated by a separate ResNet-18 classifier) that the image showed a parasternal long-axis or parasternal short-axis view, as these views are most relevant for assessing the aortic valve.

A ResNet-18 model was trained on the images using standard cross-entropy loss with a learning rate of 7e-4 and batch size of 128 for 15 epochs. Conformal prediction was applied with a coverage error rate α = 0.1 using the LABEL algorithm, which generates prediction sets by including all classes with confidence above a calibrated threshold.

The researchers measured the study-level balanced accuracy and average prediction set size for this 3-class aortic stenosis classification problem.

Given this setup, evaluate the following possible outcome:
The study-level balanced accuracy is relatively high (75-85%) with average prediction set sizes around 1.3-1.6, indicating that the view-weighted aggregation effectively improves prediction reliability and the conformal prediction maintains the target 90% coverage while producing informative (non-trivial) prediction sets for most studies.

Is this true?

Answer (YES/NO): NO